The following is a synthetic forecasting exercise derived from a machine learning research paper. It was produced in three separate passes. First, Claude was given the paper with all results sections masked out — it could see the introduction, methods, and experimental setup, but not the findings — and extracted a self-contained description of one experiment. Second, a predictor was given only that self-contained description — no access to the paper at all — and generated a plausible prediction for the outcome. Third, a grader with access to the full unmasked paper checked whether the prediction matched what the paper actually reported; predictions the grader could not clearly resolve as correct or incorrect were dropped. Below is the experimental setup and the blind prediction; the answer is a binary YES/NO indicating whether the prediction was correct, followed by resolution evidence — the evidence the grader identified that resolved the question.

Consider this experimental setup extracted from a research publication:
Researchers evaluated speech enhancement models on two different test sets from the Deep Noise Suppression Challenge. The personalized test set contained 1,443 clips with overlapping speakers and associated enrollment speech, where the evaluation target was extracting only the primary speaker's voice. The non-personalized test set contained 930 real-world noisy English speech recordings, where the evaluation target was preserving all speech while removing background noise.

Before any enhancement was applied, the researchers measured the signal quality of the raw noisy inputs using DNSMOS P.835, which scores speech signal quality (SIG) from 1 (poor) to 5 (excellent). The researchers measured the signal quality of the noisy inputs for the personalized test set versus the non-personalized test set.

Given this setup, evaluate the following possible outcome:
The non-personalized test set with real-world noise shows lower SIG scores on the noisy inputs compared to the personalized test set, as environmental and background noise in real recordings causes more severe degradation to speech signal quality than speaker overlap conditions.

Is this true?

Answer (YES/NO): YES